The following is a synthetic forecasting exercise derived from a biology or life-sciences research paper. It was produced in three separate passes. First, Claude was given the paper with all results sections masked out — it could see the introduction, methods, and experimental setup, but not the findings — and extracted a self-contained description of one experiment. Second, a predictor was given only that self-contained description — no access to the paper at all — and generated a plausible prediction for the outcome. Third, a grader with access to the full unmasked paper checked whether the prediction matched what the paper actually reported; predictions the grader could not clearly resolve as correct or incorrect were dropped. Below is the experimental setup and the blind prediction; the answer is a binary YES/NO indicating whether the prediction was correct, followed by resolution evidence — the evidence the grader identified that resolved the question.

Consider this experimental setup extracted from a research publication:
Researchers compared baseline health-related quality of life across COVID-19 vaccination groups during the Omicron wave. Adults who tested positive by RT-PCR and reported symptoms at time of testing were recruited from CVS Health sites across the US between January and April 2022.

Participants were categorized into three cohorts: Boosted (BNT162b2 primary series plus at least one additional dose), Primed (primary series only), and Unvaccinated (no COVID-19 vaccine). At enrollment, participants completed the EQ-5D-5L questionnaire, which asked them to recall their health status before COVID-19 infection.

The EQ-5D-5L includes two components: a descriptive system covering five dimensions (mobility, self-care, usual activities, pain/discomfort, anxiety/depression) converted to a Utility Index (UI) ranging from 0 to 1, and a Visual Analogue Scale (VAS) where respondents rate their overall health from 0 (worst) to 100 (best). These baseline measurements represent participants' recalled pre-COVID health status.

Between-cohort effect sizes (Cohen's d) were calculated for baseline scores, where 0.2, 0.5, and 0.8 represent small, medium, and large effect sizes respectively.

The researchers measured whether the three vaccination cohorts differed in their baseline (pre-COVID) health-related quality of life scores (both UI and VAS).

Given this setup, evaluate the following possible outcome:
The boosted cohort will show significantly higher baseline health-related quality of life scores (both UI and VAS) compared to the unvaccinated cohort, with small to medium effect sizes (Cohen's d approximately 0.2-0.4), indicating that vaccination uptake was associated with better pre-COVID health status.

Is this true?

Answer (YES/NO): NO